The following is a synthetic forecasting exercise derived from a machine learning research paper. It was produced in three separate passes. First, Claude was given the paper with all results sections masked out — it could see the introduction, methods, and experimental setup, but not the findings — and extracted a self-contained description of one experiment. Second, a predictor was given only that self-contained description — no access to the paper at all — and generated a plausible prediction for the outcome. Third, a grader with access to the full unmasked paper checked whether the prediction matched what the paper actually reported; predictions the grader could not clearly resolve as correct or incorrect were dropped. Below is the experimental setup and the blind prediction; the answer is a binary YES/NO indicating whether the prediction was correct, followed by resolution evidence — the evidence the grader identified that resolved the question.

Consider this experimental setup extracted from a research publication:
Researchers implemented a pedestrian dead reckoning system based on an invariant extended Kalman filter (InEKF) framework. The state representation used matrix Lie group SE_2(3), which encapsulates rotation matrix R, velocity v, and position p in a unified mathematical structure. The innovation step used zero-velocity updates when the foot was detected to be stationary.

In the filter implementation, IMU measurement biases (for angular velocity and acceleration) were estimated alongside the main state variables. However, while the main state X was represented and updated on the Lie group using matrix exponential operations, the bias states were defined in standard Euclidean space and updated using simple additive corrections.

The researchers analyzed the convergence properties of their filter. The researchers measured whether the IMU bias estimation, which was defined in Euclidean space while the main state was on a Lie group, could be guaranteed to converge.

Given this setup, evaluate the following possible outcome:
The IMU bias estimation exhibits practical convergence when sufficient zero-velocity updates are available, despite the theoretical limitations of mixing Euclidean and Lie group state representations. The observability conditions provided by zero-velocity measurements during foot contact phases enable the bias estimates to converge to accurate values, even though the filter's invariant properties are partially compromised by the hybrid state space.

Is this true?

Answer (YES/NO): NO